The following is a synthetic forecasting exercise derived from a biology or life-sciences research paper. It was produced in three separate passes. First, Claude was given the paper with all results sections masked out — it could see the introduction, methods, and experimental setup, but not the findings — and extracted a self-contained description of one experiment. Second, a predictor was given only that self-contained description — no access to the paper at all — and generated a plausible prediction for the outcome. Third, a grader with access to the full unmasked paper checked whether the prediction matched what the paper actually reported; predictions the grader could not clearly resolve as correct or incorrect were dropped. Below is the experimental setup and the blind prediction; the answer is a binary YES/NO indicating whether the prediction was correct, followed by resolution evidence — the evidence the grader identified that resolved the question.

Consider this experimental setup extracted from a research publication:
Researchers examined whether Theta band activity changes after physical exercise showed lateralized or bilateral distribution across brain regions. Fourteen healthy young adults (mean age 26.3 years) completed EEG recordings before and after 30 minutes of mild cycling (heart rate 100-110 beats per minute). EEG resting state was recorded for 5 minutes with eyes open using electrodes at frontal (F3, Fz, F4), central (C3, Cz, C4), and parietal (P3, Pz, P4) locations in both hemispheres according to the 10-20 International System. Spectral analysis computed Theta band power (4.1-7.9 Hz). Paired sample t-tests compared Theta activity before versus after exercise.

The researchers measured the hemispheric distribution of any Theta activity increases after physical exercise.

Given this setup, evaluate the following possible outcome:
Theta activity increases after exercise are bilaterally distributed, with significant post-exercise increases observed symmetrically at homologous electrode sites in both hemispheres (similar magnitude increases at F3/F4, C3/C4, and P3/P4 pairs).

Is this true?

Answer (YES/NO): NO